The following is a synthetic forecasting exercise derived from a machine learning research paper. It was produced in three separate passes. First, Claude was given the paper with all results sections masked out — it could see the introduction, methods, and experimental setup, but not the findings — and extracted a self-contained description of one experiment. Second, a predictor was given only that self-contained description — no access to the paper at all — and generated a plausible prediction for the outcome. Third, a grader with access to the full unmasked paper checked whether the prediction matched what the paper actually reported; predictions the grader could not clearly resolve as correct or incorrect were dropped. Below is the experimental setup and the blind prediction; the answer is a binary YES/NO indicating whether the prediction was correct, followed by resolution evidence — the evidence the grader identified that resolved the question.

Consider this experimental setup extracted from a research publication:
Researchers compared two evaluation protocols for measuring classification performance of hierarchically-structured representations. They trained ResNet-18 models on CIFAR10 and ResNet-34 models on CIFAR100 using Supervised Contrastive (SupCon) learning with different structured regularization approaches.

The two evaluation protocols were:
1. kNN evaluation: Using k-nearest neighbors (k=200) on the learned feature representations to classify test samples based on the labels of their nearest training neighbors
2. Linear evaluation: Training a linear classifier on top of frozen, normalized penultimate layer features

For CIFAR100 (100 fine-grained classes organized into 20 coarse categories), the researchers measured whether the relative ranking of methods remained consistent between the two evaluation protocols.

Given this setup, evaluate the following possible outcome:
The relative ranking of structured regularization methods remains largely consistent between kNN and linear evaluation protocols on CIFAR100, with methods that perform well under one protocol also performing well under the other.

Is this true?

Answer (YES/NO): YES